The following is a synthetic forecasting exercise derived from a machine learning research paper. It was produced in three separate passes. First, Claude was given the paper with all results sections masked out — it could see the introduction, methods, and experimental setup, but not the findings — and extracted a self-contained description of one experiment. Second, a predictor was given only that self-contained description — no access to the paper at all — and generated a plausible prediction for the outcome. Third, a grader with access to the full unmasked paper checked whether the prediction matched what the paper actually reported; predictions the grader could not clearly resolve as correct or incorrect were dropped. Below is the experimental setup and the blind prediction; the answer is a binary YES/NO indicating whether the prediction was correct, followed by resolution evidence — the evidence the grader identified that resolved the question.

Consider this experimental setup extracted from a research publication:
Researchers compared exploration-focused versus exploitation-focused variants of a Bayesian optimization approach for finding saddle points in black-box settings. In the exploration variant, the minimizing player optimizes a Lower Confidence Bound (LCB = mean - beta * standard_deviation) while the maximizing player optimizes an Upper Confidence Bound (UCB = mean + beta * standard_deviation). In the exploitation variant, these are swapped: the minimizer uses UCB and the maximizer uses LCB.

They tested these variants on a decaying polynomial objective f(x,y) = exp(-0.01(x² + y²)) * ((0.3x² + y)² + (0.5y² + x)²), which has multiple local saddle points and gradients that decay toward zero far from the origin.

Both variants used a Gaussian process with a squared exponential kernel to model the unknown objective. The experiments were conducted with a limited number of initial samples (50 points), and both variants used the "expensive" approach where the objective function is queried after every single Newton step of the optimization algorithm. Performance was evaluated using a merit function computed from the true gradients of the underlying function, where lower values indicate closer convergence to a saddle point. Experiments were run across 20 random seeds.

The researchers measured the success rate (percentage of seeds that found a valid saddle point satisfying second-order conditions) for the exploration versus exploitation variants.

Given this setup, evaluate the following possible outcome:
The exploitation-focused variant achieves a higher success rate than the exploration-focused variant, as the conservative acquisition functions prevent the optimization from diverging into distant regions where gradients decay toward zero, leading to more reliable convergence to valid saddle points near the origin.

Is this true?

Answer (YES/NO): NO